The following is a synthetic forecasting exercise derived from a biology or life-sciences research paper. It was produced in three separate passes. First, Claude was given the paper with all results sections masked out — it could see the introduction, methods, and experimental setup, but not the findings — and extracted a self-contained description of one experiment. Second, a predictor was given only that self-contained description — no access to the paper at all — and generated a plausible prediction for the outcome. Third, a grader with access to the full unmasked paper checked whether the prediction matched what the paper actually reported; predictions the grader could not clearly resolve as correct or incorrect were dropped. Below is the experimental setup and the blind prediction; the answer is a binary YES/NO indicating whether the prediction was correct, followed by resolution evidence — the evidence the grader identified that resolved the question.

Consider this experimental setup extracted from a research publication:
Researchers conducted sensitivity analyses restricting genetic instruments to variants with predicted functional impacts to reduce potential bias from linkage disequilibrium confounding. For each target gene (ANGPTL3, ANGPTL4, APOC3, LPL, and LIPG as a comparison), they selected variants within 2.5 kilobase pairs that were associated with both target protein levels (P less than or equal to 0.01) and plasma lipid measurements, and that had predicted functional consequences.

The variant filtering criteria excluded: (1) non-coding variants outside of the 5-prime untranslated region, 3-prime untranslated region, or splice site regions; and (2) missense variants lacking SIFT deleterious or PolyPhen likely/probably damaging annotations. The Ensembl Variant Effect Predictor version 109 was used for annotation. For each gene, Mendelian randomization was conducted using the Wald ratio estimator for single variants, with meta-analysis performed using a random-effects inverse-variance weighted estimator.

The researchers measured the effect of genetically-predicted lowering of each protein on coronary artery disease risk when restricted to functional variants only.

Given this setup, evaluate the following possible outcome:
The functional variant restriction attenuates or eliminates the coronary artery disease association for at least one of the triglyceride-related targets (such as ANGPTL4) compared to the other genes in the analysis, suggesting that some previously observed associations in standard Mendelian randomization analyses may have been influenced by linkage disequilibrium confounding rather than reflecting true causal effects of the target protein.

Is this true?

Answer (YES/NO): NO